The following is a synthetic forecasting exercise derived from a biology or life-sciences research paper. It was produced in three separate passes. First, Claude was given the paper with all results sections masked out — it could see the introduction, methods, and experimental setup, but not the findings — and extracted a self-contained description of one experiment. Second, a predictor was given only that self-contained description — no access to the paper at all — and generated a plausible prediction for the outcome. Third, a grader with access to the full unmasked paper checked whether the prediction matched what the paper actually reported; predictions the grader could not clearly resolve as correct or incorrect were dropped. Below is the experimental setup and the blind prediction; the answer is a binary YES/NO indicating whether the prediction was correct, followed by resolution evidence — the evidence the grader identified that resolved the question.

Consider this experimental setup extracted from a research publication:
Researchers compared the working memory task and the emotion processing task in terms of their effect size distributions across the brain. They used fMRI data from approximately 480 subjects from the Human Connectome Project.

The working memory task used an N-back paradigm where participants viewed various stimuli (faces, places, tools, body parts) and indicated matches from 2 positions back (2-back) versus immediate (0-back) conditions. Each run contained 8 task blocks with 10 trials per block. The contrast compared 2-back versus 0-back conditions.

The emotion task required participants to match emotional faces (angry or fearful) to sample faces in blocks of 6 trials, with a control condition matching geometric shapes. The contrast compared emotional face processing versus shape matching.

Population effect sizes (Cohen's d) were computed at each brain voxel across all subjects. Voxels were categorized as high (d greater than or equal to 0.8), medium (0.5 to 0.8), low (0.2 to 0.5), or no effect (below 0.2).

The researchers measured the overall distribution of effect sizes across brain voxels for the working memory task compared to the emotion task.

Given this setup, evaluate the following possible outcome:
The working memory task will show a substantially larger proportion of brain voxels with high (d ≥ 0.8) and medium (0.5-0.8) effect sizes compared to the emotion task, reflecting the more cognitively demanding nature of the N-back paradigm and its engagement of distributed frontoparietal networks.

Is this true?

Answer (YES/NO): NO